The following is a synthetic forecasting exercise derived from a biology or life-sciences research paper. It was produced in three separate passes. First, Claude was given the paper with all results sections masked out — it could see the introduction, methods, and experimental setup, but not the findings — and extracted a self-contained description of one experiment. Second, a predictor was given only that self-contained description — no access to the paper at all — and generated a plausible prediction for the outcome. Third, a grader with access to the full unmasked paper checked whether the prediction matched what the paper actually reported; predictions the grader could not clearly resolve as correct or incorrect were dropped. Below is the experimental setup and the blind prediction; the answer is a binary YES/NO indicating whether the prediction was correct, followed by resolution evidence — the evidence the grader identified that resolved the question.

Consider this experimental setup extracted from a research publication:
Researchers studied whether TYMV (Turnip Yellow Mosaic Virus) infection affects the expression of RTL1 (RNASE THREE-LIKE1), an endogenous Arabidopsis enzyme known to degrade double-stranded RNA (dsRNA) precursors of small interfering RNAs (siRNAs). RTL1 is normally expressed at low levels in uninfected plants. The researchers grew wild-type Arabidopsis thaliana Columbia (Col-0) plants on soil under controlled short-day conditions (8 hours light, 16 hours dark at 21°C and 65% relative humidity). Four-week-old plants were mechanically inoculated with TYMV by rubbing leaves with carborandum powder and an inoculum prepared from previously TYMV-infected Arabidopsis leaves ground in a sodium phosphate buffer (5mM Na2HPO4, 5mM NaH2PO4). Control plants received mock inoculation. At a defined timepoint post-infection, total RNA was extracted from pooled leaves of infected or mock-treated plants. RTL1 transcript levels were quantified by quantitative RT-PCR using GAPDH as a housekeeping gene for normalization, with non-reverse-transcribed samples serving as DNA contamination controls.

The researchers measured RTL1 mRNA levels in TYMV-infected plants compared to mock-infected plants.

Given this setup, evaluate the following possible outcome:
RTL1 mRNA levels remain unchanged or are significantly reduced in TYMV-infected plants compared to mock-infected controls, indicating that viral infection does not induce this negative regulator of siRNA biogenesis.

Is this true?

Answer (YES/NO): NO